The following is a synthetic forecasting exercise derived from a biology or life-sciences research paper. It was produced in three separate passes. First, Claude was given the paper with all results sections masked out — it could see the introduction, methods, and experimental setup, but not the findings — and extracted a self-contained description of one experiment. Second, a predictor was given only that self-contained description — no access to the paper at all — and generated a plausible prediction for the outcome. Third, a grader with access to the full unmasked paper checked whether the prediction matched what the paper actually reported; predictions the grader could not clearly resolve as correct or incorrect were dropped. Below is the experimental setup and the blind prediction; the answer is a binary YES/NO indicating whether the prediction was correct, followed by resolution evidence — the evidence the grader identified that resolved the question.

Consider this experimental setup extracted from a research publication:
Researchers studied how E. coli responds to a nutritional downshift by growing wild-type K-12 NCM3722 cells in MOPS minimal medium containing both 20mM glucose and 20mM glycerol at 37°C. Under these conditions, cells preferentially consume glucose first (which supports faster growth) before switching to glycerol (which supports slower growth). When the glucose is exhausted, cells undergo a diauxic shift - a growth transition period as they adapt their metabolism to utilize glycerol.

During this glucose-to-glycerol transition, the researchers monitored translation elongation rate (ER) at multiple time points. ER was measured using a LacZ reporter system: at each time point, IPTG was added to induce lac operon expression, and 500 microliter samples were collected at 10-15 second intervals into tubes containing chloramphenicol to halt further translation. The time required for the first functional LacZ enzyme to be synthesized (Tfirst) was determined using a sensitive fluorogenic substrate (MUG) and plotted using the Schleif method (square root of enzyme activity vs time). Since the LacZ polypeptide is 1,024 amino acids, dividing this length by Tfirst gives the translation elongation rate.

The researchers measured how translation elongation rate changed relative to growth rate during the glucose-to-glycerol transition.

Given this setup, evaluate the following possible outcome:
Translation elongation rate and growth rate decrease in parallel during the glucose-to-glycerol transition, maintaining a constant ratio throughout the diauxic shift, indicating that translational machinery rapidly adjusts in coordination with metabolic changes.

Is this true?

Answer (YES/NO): NO